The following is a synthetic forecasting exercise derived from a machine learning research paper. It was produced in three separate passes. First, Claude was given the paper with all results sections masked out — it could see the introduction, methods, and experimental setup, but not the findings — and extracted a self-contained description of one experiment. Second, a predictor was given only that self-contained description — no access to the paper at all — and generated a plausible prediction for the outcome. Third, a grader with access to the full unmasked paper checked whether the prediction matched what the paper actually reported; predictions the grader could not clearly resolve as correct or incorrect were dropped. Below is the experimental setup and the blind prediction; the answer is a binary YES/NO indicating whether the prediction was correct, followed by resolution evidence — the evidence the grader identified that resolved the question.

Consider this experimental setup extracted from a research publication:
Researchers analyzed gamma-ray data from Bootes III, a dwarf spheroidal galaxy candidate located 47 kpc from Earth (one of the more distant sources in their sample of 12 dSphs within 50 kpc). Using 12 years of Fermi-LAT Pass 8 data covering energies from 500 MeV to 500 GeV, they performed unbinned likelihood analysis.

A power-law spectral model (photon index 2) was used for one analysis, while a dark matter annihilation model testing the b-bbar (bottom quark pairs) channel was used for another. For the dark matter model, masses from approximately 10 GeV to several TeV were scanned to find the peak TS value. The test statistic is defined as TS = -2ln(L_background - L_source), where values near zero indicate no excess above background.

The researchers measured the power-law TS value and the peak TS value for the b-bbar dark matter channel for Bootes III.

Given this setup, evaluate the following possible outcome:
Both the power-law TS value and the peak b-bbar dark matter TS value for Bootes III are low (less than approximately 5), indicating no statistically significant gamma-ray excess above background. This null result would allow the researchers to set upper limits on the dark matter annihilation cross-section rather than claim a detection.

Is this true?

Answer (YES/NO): YES